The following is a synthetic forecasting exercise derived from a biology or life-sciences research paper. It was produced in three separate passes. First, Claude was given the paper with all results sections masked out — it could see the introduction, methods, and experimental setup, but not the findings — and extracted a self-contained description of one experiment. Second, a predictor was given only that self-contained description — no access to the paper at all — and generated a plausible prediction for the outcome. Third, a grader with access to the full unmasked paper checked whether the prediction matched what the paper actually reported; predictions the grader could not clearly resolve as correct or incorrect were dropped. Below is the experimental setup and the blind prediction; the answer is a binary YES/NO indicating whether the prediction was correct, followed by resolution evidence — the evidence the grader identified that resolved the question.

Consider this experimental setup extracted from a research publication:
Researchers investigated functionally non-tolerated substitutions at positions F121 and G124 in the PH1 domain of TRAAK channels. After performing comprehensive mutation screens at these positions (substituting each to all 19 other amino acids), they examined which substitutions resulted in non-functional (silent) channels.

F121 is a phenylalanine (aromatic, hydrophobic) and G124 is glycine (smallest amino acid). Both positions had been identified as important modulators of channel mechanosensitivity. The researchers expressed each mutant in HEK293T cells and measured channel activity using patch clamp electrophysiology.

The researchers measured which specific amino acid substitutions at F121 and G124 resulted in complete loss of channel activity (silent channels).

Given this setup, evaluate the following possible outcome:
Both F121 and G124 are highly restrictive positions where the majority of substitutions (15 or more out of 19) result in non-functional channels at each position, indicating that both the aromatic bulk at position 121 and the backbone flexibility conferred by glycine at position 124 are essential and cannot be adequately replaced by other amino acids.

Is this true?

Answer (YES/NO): NO